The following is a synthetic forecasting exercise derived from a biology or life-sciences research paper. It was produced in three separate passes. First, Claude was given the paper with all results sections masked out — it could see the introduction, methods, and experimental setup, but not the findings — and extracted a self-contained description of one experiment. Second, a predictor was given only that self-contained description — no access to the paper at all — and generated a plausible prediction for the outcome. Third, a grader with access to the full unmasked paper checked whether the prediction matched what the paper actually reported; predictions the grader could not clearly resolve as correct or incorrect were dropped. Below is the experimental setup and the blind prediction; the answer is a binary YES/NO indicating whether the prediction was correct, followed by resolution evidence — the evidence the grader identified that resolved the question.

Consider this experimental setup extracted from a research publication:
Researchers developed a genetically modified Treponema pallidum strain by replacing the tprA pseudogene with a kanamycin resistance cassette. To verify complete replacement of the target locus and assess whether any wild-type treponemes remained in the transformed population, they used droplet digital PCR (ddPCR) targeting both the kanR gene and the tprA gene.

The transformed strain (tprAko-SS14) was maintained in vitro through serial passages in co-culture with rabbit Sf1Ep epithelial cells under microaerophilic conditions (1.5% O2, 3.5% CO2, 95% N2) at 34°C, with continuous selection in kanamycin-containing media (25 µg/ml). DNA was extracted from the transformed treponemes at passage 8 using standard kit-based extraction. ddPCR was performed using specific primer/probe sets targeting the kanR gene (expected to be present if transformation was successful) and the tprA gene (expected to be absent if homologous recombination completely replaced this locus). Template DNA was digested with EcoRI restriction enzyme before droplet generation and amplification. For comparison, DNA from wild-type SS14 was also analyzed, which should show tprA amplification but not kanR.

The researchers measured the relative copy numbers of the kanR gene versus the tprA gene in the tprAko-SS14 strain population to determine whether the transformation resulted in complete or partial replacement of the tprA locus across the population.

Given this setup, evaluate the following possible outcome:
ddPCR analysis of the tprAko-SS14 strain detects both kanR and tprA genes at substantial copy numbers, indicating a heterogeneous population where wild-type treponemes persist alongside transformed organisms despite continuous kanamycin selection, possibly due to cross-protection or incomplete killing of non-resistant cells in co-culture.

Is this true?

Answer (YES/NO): NO